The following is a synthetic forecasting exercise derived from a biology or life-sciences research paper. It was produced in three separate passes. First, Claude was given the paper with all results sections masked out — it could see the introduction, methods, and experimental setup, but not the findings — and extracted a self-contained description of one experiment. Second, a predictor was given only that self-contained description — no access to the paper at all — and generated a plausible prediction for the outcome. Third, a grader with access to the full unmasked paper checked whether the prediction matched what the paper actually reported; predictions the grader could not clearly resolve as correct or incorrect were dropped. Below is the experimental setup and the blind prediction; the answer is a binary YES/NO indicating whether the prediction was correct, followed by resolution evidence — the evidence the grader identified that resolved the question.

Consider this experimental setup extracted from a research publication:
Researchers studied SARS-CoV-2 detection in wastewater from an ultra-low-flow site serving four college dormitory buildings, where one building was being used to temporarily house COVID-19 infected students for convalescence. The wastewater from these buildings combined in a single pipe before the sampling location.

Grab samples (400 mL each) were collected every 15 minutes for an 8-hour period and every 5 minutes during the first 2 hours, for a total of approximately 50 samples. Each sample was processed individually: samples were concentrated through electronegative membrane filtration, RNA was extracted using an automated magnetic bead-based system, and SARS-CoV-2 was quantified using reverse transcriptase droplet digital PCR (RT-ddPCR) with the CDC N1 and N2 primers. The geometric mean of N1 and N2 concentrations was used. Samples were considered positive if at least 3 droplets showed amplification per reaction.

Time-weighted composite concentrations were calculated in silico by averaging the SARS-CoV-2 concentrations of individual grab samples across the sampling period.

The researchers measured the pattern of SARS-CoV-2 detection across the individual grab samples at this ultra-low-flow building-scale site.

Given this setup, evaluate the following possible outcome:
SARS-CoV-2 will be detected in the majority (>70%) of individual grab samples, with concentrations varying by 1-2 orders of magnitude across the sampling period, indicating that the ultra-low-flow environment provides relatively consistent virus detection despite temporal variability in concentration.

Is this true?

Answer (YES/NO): NO